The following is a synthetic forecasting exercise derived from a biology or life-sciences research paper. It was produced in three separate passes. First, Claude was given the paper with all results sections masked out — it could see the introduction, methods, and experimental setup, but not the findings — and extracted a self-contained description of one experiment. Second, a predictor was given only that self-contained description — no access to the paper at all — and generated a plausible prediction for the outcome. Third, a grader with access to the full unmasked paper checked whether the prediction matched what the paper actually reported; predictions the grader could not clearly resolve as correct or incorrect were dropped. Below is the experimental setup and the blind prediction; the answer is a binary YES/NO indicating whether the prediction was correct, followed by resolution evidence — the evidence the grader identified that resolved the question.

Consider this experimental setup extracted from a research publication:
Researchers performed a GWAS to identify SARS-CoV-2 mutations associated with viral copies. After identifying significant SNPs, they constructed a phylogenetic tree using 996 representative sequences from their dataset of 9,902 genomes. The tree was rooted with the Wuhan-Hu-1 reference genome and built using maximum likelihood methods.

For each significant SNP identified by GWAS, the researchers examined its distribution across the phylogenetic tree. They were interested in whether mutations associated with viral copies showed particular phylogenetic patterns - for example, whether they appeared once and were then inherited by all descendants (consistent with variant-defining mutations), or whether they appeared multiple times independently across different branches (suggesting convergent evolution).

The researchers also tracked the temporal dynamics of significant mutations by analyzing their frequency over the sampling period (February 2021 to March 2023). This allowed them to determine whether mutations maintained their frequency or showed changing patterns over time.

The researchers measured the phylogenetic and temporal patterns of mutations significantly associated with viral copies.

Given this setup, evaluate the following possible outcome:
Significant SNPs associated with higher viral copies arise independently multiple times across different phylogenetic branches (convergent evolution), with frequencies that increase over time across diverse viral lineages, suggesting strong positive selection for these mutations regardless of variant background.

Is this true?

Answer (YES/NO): NO